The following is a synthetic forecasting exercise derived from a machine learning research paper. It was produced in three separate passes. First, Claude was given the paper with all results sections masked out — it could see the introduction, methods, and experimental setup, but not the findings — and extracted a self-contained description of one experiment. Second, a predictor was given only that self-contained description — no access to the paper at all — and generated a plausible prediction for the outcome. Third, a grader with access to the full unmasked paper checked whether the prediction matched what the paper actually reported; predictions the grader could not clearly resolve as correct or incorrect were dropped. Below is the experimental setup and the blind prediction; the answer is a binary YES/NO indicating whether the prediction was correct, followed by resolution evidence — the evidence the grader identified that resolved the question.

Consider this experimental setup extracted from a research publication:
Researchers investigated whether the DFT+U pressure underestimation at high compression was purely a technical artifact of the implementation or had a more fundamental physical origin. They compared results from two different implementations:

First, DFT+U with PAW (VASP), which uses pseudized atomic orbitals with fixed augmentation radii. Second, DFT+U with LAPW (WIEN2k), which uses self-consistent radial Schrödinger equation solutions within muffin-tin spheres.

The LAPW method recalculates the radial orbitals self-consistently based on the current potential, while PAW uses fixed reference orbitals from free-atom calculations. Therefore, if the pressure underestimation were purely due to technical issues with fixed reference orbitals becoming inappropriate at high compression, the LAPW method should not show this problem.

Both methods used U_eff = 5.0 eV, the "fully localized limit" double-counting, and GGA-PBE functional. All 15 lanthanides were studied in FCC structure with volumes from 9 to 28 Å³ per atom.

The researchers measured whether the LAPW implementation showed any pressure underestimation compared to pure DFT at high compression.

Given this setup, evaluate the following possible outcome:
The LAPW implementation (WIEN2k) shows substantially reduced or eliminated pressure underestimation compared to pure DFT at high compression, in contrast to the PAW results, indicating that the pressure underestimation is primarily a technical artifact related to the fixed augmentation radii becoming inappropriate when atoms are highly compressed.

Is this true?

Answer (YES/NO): YES